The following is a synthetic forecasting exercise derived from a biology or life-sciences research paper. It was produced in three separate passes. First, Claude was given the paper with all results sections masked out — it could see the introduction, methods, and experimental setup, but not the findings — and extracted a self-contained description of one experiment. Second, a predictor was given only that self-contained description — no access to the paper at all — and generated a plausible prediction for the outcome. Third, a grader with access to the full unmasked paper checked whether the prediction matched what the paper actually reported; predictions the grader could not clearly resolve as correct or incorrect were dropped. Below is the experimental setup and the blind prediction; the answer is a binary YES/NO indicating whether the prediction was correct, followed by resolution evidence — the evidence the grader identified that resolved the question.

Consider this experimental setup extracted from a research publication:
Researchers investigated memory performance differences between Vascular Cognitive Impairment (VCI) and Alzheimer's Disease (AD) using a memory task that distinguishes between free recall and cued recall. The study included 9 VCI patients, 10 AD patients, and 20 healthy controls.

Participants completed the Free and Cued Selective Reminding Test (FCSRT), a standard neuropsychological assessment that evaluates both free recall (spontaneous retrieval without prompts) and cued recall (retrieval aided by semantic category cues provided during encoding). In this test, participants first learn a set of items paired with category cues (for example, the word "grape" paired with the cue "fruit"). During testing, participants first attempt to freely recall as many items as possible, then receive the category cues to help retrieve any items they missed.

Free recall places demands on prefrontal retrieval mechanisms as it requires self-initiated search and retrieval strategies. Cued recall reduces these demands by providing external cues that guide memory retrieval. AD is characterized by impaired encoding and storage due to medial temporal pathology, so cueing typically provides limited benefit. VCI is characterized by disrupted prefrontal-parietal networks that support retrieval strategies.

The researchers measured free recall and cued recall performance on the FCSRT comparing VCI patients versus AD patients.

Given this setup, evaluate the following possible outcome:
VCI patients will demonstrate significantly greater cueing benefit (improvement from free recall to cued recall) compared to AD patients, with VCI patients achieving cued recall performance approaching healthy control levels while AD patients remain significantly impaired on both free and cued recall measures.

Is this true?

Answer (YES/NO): NO